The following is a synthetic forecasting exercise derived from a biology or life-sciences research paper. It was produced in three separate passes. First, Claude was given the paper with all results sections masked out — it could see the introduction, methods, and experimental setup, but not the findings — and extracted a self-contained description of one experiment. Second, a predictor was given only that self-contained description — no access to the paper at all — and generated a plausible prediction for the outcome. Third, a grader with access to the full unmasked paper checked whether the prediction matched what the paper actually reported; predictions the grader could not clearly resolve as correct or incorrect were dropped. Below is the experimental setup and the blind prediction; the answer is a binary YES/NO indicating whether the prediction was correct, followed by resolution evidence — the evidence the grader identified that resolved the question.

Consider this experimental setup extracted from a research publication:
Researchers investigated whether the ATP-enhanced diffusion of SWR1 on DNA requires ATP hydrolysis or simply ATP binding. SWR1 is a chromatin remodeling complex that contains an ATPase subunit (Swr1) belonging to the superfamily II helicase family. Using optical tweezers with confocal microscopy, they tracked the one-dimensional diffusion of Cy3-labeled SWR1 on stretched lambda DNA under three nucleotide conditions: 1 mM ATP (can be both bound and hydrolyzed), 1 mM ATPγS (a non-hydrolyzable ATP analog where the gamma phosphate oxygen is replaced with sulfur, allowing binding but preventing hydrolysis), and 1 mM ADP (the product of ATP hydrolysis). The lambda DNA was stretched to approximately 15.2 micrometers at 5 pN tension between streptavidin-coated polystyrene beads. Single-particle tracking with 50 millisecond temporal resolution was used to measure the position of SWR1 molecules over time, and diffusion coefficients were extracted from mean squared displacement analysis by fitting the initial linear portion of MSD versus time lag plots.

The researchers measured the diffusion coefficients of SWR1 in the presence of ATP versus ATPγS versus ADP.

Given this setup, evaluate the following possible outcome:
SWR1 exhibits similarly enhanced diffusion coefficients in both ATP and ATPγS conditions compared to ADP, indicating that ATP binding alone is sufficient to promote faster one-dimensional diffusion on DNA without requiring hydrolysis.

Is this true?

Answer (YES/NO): YES